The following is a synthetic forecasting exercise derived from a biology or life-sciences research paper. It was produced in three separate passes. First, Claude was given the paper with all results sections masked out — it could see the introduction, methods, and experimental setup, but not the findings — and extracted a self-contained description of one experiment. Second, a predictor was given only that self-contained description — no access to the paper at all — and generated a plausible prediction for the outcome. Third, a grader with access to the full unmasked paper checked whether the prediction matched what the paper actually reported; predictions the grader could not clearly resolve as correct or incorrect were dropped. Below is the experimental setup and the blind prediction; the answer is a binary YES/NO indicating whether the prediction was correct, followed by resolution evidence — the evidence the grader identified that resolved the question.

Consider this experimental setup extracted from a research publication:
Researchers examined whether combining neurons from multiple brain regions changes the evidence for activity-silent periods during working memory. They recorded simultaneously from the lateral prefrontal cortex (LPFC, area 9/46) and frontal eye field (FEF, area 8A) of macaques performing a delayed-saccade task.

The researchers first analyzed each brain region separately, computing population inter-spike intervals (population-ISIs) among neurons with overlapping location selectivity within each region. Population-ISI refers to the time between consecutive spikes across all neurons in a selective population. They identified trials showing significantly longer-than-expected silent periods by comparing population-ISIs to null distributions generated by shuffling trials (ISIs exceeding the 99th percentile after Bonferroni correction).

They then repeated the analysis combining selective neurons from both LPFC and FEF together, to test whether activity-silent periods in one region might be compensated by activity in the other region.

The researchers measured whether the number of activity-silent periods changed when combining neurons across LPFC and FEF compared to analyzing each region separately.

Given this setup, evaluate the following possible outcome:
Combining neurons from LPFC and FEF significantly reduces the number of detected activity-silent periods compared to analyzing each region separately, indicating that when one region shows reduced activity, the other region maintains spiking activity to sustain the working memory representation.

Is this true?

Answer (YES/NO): NO